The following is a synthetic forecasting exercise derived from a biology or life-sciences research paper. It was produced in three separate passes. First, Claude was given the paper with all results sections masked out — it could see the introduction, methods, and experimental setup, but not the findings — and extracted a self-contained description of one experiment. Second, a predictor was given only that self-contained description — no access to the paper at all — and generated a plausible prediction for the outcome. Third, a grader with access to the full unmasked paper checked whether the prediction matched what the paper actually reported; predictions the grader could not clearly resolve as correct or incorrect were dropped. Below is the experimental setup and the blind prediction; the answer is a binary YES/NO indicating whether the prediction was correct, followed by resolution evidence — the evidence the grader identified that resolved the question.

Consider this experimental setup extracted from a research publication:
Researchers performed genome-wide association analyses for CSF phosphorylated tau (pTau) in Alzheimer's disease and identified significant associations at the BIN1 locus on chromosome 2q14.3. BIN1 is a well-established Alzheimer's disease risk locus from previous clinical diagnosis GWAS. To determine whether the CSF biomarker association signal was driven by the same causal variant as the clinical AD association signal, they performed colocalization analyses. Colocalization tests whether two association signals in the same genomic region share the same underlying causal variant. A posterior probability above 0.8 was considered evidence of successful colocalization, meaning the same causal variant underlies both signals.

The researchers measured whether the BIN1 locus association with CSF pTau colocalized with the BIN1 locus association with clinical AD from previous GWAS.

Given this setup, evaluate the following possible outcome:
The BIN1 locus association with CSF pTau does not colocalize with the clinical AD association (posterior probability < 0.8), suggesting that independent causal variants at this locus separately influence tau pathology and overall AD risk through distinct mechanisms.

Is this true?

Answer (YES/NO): YES